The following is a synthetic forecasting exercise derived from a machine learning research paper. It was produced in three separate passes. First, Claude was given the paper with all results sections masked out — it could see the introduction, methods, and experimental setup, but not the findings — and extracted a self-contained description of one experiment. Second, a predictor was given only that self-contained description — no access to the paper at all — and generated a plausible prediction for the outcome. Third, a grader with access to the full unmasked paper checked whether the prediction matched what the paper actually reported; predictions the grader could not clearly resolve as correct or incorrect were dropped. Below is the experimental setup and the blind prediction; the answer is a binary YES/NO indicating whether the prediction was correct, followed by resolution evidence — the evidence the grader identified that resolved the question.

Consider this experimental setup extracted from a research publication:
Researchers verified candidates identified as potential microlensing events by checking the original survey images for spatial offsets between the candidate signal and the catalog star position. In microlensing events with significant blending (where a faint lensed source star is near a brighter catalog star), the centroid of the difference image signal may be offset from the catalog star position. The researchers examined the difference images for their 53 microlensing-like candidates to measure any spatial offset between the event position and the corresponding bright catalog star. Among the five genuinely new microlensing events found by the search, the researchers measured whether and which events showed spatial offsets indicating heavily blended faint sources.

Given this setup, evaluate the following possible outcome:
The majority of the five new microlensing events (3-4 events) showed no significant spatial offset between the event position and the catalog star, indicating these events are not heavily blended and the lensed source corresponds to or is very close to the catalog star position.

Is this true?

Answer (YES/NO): NO